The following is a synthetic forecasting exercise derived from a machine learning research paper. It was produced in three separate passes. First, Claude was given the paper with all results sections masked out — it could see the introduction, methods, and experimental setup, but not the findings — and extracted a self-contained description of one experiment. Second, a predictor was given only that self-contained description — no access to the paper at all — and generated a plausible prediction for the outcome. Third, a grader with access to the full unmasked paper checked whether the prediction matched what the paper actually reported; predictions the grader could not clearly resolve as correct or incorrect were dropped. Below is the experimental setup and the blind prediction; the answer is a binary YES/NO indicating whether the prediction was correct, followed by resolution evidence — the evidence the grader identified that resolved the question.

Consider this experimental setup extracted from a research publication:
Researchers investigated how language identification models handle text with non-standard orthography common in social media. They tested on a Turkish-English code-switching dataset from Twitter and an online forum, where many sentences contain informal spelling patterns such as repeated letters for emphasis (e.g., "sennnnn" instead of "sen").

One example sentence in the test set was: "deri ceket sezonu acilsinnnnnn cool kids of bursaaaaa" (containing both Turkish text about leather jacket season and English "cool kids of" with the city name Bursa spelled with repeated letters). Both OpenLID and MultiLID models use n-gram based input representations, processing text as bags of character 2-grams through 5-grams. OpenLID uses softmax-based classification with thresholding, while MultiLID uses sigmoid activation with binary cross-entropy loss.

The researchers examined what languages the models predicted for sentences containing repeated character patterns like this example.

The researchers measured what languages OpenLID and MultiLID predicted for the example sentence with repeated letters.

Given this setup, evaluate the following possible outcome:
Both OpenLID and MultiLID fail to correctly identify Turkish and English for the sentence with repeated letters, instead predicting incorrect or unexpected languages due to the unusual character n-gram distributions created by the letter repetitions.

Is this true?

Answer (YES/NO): YES